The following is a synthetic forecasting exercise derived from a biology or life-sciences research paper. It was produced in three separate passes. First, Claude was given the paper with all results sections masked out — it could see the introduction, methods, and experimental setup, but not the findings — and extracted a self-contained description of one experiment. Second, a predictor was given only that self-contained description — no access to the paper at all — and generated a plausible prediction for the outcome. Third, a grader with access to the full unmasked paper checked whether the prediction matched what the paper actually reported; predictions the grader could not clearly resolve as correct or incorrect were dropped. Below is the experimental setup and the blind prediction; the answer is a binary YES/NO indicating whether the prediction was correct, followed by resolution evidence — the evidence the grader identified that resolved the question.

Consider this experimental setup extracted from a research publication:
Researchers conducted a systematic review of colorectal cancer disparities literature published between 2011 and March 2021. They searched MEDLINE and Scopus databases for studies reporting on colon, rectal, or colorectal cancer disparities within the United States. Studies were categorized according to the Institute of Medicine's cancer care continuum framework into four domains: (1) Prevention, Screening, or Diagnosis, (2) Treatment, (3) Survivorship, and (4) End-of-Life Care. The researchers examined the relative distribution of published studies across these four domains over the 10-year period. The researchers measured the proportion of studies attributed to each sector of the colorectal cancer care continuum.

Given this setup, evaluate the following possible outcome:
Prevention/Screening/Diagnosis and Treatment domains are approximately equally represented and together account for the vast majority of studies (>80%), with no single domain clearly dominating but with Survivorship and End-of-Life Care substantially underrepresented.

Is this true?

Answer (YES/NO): NO